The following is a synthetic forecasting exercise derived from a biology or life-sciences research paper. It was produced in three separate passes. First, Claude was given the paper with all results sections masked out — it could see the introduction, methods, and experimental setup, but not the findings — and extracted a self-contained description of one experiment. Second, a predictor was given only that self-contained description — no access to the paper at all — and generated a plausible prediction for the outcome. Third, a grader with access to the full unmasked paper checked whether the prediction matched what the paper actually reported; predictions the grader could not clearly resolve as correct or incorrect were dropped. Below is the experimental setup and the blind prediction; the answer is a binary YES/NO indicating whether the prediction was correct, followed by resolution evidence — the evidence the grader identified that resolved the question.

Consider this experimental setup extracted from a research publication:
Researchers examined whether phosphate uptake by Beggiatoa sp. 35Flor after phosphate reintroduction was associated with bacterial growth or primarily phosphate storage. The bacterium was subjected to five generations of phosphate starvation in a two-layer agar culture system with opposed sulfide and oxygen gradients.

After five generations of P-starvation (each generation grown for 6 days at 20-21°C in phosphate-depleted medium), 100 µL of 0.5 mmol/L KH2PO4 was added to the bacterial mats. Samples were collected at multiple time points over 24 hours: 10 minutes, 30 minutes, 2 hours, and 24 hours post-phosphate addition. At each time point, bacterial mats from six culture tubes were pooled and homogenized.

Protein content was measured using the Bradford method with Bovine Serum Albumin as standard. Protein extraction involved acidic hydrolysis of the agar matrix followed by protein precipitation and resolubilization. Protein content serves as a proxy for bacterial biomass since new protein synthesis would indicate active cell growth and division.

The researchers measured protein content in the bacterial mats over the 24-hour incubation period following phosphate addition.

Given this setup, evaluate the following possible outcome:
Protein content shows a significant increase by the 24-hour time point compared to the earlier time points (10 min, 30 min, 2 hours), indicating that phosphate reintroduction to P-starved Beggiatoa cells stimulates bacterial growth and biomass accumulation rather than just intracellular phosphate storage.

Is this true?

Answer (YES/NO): NO